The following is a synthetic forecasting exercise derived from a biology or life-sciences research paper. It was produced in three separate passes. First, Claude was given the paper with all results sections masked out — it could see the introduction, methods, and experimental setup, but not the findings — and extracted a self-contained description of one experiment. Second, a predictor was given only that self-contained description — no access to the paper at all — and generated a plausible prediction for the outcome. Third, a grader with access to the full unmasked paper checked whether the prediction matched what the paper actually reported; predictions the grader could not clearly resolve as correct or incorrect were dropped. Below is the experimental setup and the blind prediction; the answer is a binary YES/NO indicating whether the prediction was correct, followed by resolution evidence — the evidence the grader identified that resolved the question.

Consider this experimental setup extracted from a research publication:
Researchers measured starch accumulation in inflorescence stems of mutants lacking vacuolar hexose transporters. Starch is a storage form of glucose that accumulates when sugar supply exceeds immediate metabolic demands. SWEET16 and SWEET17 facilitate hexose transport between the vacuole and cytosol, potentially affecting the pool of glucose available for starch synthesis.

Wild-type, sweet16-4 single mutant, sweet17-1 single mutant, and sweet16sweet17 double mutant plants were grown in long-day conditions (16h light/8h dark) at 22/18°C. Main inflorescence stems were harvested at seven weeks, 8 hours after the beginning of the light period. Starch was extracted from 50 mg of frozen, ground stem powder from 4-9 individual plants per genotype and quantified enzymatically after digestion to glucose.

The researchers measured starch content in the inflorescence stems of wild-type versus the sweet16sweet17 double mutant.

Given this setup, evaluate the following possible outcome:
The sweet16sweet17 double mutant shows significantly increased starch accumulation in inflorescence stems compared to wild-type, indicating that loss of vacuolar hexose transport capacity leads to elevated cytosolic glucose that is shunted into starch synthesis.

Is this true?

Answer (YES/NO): NO